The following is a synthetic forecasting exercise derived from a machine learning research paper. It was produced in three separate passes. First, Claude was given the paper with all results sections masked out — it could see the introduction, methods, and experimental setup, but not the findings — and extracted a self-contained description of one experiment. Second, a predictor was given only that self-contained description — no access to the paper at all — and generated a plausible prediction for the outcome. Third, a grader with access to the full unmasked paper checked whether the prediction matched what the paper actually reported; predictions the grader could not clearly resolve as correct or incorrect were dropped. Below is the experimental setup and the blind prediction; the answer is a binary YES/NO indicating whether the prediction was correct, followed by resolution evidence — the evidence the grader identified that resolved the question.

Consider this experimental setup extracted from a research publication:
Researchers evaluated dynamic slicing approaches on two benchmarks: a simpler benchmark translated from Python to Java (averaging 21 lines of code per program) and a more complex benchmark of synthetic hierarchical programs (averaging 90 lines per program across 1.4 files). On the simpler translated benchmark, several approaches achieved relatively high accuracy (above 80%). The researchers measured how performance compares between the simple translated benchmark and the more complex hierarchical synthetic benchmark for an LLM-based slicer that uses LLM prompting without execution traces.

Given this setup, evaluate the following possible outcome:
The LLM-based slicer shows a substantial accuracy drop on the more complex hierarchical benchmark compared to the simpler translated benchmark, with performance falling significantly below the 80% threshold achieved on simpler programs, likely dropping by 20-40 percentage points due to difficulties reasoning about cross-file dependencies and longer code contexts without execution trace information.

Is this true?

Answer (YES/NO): NO